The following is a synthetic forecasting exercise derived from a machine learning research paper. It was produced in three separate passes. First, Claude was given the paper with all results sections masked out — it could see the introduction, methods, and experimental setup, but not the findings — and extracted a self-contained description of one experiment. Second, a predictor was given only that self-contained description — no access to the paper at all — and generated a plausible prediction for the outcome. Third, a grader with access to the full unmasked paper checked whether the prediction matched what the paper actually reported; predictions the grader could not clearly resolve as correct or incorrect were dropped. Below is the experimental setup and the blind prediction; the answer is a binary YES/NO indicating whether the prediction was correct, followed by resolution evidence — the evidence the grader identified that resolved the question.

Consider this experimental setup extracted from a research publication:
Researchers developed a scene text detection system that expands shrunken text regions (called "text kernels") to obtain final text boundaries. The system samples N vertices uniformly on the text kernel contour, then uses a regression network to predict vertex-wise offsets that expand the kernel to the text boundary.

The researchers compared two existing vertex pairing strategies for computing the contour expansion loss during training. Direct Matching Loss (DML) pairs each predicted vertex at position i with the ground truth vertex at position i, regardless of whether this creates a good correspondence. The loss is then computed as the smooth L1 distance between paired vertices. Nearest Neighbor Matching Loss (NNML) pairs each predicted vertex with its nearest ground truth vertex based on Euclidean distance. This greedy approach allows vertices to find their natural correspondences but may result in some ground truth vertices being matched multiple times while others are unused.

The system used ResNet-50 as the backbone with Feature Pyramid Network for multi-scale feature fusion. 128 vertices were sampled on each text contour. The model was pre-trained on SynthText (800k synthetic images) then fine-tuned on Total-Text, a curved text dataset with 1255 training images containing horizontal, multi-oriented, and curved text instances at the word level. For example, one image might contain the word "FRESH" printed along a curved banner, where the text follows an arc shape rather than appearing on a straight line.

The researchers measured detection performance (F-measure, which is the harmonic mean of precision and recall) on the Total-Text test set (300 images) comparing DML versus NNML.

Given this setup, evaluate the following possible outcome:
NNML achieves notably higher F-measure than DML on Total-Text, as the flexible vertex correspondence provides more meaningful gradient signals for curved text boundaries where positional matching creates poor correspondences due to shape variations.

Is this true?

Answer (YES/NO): NO